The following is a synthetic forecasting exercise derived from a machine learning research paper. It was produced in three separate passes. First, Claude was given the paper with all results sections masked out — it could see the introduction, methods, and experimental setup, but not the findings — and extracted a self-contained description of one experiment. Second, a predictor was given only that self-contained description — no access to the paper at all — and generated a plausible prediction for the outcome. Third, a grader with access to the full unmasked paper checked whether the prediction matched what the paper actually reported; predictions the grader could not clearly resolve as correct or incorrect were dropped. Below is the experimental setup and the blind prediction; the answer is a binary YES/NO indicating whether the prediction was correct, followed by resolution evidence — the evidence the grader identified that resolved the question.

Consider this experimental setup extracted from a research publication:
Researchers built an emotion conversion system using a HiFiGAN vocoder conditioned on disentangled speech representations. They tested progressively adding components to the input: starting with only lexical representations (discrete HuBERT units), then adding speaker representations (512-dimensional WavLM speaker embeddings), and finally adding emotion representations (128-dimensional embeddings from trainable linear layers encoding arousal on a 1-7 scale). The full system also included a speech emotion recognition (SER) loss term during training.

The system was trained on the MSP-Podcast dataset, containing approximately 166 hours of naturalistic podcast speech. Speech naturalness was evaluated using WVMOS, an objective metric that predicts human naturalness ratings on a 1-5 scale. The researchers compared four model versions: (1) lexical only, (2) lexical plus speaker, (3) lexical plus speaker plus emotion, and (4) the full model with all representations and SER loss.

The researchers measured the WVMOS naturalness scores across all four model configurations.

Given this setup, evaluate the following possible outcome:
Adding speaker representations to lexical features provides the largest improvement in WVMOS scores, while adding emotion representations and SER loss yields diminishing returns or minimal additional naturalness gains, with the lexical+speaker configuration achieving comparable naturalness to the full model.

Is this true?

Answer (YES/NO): NO